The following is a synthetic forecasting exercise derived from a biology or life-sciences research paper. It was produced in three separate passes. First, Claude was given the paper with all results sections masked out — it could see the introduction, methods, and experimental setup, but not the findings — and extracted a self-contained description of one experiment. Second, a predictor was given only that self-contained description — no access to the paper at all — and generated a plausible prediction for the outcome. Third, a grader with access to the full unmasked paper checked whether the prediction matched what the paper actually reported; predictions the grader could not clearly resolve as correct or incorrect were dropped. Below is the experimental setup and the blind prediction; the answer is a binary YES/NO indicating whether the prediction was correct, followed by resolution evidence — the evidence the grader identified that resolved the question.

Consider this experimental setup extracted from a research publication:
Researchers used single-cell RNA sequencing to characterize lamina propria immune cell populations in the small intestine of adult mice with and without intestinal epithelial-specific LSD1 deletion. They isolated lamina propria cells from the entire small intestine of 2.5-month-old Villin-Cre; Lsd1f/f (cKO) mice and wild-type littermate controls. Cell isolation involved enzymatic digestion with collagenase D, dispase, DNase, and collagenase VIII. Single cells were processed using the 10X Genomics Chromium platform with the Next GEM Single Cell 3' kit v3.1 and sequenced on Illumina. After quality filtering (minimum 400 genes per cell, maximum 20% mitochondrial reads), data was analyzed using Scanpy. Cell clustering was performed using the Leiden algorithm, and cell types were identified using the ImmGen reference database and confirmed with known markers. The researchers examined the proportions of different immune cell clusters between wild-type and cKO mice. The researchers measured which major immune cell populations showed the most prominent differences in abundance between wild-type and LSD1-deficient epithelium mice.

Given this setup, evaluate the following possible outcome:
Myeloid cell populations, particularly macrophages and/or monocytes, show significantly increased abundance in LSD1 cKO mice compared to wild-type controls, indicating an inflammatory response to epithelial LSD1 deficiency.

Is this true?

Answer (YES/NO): NO